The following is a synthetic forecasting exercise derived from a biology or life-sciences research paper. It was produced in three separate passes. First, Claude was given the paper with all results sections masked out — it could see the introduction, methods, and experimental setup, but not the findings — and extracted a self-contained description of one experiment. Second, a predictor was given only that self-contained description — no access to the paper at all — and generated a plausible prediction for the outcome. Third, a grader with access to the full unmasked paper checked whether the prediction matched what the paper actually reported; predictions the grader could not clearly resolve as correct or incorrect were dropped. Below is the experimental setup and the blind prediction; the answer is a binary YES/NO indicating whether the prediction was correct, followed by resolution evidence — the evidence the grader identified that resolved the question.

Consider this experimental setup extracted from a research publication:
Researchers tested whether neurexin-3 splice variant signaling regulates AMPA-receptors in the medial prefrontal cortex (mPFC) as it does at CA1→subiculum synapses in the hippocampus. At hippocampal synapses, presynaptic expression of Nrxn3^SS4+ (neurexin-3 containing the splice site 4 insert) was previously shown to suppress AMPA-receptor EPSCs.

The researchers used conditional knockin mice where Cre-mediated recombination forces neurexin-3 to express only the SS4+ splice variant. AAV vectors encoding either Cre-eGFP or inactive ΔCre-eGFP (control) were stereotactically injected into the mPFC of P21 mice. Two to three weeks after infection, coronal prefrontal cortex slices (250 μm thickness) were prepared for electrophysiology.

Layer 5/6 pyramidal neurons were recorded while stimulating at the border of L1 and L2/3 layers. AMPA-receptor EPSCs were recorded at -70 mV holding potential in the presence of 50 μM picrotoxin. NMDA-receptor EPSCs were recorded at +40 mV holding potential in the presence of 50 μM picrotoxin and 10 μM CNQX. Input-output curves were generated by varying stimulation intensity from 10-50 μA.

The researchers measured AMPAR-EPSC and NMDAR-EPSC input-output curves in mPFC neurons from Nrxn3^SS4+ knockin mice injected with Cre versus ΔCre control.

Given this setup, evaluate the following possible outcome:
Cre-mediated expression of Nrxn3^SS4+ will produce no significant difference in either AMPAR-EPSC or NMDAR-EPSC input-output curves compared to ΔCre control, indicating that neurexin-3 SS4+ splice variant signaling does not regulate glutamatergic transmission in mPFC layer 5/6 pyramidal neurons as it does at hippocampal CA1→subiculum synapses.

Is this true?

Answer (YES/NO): YES